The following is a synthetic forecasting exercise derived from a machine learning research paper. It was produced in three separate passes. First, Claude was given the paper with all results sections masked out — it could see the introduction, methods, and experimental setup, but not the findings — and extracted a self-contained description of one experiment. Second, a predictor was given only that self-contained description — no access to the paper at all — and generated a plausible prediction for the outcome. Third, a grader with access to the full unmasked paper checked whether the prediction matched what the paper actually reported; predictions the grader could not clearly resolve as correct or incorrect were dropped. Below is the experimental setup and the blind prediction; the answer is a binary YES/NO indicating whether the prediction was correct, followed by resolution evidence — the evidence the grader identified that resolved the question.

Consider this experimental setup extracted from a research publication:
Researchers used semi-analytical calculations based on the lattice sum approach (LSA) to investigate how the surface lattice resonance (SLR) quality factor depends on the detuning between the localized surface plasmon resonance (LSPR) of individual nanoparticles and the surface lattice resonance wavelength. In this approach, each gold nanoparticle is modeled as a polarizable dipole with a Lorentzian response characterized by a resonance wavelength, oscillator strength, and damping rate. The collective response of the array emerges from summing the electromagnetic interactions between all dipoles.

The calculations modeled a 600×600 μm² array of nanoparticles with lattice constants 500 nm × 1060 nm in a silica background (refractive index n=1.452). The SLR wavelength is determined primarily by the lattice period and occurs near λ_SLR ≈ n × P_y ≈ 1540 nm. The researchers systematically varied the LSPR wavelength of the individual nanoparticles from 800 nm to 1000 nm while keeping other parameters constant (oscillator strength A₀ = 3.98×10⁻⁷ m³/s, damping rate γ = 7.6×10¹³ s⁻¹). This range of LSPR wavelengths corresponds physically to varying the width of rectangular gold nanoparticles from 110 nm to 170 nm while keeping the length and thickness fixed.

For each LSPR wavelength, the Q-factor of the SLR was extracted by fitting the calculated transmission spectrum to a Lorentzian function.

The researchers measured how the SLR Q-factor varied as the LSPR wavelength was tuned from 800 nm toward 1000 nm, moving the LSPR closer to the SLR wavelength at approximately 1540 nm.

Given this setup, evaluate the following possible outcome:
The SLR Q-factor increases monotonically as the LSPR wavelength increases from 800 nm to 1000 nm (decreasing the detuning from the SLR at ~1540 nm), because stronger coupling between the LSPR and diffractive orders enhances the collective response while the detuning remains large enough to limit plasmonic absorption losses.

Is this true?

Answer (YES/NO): NO